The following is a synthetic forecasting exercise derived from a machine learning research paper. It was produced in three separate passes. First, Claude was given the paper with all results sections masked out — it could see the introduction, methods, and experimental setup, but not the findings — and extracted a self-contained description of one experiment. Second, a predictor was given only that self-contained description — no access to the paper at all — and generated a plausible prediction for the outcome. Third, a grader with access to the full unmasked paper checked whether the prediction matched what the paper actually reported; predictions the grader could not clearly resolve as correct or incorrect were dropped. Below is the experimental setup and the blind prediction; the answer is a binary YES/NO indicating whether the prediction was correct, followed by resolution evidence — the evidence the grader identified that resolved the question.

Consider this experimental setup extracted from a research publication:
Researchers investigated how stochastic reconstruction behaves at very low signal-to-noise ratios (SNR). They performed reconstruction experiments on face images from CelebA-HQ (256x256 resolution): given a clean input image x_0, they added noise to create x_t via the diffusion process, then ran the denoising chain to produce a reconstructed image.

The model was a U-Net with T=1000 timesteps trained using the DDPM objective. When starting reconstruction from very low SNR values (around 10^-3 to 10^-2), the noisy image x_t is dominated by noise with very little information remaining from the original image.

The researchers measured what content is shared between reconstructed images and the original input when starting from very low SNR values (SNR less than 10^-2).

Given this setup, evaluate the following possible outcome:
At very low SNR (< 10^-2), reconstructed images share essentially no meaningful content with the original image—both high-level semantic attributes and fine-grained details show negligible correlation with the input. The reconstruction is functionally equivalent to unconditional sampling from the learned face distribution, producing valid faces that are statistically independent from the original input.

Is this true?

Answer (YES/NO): NO